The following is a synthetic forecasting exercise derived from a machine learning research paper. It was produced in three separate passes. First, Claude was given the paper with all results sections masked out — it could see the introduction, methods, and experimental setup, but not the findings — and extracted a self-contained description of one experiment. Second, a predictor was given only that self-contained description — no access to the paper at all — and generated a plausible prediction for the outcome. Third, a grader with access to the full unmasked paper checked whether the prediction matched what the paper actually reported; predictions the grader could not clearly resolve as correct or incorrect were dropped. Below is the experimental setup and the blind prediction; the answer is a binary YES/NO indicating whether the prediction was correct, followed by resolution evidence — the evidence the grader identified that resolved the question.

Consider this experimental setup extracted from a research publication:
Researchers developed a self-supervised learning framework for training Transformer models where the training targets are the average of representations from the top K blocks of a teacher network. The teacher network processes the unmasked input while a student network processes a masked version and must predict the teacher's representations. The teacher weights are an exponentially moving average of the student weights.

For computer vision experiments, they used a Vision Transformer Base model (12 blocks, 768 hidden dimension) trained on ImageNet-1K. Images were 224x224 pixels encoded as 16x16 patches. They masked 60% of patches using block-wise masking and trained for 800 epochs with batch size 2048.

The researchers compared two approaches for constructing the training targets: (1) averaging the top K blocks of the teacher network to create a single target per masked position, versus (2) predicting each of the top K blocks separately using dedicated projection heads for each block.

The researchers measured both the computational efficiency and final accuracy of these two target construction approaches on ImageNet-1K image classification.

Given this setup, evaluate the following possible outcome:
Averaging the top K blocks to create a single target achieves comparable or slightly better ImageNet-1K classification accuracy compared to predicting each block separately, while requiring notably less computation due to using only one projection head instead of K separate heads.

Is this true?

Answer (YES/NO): YES